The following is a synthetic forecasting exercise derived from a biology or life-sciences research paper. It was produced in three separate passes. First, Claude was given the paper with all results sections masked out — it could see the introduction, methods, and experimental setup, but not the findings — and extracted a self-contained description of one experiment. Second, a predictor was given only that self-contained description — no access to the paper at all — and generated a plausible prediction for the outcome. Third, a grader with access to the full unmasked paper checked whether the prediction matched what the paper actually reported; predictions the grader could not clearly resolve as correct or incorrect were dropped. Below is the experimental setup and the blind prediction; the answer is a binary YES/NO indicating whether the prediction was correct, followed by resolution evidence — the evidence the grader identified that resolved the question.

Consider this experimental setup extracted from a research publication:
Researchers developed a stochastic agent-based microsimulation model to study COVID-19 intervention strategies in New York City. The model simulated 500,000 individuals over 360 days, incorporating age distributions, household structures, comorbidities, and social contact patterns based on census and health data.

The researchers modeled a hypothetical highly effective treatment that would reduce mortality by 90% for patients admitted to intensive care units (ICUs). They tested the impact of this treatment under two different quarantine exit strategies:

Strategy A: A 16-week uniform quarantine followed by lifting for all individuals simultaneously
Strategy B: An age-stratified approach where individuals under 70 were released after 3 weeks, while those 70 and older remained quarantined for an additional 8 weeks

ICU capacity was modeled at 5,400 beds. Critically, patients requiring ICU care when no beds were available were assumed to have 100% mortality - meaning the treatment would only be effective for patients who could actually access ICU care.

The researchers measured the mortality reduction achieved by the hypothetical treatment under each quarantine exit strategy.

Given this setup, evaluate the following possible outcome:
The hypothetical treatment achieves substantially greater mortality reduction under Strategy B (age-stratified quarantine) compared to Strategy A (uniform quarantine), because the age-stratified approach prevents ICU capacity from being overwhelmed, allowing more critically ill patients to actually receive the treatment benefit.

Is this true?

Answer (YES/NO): YES